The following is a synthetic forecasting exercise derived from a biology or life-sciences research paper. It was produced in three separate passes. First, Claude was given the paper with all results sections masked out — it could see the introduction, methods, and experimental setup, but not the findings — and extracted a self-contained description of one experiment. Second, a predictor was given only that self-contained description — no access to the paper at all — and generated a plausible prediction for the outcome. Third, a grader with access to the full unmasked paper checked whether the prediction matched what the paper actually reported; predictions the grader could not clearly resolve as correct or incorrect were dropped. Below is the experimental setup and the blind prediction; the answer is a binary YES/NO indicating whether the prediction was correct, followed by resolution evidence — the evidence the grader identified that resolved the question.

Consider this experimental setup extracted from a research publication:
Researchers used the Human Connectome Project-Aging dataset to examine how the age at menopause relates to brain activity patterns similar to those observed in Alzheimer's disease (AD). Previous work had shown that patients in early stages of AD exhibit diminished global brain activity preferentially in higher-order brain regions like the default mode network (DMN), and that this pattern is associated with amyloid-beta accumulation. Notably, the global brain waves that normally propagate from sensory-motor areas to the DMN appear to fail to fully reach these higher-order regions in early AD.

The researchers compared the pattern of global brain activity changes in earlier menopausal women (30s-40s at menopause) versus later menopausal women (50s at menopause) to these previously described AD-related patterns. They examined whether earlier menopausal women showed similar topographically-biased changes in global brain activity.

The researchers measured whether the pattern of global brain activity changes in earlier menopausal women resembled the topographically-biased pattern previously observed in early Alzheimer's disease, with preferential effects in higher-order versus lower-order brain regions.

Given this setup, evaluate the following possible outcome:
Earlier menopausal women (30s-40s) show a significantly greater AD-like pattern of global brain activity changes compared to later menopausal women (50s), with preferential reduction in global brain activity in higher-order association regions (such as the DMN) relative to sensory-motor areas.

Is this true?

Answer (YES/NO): YES